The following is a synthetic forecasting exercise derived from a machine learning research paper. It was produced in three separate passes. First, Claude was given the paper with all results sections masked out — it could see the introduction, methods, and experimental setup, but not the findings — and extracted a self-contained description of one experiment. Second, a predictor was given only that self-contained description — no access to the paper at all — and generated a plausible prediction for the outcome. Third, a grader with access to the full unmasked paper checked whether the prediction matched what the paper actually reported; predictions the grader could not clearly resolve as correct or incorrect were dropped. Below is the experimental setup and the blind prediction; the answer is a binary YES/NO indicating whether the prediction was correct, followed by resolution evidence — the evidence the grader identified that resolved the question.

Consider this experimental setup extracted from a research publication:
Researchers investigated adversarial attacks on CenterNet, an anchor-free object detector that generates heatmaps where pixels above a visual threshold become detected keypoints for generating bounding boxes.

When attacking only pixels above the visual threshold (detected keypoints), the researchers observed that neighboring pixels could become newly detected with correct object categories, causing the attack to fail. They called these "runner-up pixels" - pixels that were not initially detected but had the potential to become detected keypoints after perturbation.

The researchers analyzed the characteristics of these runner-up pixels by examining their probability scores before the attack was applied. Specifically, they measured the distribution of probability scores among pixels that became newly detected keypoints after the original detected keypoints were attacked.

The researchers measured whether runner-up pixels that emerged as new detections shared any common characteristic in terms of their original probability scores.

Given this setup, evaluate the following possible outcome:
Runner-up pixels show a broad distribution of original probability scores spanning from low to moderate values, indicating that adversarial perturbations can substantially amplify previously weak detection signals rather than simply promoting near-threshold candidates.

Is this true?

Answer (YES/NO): NO